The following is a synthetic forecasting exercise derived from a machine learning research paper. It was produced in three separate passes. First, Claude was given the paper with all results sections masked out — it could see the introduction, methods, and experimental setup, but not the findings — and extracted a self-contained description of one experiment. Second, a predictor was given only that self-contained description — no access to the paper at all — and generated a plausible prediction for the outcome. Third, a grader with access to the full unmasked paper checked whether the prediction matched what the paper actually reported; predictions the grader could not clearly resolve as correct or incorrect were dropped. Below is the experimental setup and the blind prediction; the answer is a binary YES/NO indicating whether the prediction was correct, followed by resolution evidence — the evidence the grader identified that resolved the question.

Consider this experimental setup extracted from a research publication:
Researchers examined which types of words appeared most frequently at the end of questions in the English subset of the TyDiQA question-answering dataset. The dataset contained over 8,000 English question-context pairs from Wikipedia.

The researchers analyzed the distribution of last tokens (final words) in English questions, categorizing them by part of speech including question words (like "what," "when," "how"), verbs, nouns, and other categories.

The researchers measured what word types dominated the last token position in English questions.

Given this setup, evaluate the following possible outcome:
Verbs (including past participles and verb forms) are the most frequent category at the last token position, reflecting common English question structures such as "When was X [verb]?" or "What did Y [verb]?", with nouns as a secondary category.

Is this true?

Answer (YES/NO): YES